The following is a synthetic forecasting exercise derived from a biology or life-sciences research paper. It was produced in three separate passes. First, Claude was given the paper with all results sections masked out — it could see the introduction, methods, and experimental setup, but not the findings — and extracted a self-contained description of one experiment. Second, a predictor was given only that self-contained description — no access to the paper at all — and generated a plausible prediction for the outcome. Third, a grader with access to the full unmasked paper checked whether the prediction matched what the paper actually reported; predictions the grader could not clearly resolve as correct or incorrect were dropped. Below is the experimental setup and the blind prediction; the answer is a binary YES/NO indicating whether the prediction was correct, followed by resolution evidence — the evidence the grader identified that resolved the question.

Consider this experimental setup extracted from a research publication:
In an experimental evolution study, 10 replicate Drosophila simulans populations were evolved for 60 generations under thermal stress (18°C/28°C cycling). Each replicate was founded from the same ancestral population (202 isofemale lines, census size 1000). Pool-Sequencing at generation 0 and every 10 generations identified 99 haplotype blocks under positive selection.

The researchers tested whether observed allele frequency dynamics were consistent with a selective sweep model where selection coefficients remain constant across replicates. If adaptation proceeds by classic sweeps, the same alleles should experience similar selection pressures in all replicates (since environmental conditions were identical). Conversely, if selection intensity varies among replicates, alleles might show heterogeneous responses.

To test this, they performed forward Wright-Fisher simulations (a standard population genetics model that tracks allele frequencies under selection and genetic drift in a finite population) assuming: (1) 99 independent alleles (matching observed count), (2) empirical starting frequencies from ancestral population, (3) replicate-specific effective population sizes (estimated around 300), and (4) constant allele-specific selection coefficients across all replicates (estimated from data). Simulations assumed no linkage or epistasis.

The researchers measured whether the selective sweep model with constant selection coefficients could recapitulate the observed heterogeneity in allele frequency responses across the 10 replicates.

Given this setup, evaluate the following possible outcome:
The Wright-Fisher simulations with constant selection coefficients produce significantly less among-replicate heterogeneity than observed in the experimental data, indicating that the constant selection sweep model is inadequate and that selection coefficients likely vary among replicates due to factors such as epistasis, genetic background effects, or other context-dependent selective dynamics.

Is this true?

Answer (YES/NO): NO